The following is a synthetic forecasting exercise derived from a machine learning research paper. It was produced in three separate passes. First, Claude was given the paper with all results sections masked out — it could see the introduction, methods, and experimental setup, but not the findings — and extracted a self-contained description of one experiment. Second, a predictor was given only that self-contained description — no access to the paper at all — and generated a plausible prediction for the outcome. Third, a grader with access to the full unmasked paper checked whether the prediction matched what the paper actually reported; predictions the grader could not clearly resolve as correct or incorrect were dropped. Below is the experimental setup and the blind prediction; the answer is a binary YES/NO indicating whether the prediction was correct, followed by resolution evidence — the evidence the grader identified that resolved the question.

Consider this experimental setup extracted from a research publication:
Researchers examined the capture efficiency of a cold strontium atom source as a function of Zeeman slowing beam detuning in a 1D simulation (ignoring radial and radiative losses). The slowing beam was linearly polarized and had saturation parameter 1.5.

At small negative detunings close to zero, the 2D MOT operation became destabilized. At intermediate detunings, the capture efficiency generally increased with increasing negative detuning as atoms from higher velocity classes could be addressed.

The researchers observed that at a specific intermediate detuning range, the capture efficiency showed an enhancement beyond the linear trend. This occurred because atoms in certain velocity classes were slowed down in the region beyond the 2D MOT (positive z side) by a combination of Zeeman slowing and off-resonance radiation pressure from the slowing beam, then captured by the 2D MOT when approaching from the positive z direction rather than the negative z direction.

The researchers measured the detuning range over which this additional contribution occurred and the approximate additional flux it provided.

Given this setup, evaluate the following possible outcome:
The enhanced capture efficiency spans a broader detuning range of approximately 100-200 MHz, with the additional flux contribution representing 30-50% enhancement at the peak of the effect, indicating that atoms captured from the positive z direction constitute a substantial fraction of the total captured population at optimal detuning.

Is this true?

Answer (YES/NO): NO